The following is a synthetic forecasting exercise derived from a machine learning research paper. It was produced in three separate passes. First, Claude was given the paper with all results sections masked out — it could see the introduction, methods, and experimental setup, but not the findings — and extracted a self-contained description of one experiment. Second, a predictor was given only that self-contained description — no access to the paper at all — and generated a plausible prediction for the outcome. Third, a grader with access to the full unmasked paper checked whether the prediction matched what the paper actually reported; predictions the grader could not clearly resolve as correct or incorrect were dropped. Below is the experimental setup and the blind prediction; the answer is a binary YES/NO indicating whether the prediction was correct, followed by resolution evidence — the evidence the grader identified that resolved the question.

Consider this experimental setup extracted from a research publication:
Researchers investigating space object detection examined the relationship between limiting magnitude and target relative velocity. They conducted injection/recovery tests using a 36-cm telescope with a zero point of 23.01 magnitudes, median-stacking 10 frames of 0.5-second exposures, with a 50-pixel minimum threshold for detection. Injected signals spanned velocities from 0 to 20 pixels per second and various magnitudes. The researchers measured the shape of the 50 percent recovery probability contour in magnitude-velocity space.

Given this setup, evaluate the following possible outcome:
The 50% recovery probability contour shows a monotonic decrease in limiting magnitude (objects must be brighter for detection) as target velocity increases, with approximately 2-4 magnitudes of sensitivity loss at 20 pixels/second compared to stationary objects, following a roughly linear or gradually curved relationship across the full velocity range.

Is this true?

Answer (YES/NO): NO